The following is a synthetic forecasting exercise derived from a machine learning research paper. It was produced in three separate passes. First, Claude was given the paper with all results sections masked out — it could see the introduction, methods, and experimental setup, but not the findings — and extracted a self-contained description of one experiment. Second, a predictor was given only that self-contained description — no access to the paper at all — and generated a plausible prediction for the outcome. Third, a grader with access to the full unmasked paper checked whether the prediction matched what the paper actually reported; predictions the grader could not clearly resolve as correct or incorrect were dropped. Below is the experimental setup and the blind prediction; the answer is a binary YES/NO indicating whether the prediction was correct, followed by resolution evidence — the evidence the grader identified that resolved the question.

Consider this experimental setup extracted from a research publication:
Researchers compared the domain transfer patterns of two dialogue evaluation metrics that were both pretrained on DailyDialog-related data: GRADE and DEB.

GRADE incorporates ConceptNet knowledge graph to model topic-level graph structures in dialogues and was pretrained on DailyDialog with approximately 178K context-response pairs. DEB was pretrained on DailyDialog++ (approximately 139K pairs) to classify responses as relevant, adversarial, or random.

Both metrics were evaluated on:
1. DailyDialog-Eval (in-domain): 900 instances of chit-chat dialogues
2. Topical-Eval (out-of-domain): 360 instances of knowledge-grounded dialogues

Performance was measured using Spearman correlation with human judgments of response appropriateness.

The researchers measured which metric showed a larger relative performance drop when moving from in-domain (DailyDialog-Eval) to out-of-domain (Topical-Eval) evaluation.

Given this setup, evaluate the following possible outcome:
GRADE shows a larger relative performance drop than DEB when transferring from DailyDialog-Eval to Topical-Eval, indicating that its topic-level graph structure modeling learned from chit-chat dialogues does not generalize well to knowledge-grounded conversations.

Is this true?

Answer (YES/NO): NO